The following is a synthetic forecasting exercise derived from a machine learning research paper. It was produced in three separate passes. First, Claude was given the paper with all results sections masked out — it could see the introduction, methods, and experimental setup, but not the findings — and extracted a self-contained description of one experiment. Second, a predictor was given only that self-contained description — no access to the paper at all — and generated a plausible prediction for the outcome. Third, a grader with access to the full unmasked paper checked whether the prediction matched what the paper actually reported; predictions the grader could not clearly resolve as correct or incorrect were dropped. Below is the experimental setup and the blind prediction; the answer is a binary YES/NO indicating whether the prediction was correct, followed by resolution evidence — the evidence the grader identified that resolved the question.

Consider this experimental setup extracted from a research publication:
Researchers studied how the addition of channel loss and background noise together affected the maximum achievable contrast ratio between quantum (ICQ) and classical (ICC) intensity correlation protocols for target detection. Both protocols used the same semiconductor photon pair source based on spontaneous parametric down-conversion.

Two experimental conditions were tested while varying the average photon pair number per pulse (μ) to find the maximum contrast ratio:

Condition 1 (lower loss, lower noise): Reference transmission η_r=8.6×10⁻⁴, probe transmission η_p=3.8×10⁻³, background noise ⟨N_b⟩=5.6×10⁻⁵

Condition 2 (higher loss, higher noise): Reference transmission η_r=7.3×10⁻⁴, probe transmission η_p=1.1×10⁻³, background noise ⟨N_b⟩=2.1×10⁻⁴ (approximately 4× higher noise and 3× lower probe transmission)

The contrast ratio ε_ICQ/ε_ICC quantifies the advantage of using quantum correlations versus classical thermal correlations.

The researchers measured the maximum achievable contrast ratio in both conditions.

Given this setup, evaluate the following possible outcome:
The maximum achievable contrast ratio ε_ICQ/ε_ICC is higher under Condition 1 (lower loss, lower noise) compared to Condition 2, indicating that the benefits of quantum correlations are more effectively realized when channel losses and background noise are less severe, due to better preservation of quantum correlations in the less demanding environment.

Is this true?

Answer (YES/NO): YES